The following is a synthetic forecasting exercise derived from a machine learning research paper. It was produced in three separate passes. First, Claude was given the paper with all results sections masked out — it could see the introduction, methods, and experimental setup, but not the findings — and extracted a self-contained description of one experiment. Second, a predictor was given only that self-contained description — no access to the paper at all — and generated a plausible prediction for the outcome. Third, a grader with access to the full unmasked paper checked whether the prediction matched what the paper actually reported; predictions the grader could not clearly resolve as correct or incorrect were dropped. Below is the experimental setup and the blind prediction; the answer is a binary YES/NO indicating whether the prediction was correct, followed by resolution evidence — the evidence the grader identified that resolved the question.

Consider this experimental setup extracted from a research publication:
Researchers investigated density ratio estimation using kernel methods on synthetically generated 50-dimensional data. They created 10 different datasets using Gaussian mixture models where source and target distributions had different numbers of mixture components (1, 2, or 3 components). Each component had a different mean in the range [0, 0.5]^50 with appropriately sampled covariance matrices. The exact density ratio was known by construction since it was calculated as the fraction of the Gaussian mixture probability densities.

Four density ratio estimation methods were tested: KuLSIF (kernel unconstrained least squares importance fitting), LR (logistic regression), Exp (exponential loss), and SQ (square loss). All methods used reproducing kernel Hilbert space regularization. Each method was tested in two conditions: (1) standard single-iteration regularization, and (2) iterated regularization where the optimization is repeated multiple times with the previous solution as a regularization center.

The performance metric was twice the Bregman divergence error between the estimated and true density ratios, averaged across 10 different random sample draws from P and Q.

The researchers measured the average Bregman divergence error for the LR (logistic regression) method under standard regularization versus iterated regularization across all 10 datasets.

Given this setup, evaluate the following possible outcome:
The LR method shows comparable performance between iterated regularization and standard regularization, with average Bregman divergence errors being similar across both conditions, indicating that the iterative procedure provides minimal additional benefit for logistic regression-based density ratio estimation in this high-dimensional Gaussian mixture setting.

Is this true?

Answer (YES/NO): YES